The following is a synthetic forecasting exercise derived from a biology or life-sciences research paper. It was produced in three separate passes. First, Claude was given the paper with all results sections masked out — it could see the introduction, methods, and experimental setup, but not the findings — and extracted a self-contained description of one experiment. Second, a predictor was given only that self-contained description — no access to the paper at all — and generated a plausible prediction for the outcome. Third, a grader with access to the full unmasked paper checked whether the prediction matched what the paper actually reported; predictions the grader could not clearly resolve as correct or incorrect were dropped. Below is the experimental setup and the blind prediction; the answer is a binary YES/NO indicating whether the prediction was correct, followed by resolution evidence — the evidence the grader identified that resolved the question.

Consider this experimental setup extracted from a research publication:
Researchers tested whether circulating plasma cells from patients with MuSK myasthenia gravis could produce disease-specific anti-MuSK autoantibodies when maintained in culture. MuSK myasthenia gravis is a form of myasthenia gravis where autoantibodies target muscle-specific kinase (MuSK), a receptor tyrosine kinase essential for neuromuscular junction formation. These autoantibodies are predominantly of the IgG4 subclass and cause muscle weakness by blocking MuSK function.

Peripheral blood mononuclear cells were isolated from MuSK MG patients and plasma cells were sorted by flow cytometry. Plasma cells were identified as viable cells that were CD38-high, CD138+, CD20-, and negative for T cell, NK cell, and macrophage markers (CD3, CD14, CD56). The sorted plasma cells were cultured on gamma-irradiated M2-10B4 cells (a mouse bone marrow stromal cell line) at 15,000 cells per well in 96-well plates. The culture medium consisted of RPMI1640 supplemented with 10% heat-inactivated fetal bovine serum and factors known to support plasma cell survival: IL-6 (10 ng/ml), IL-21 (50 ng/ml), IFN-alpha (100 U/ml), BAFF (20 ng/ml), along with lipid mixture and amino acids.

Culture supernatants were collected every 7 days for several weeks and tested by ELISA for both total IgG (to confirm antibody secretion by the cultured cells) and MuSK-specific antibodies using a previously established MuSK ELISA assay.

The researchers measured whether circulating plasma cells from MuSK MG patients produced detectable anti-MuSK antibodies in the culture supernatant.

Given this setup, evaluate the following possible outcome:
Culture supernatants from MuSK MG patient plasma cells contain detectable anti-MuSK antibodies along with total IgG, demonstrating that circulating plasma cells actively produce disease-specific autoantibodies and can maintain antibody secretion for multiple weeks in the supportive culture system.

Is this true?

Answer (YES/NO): NO